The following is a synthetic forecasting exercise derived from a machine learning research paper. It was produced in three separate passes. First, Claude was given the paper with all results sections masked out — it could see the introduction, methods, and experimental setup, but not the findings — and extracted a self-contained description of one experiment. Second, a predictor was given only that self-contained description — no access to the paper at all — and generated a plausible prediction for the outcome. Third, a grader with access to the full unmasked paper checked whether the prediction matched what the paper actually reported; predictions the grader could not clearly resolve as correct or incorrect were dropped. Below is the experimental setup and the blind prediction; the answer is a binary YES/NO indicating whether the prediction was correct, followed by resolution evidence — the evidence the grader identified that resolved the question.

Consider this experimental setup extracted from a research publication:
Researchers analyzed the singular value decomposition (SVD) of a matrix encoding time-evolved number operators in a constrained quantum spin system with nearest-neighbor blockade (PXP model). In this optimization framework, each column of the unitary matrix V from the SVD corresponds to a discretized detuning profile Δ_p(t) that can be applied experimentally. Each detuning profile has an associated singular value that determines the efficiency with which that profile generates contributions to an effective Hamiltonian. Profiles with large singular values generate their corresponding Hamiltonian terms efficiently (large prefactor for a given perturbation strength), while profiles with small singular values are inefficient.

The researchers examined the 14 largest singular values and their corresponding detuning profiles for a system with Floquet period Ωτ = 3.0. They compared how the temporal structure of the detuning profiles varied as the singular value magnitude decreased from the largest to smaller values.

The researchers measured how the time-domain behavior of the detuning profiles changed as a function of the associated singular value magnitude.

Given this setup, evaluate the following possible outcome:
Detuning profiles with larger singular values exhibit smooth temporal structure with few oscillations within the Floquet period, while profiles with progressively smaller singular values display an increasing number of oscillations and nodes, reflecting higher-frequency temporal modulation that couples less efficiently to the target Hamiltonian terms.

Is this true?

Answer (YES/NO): YES